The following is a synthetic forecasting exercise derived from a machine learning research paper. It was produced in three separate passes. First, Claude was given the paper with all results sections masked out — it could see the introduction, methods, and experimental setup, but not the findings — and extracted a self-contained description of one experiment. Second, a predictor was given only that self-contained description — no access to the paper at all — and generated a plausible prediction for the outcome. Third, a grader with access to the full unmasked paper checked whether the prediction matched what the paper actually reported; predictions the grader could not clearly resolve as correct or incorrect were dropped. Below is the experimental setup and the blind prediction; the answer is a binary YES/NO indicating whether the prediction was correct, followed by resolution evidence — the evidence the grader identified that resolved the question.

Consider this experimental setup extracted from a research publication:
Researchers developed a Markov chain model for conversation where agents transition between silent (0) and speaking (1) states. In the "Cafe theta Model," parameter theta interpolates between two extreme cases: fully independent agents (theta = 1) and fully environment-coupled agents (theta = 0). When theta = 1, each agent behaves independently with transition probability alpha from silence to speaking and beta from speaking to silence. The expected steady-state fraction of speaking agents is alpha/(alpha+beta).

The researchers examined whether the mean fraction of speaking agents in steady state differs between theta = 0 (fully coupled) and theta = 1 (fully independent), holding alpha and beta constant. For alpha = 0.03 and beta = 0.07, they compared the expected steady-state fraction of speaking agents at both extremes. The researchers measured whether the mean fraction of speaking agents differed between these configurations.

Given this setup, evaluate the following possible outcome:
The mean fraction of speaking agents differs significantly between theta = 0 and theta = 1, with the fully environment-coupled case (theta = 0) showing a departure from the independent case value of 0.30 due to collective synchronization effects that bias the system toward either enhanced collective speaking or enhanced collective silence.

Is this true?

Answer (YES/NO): NO